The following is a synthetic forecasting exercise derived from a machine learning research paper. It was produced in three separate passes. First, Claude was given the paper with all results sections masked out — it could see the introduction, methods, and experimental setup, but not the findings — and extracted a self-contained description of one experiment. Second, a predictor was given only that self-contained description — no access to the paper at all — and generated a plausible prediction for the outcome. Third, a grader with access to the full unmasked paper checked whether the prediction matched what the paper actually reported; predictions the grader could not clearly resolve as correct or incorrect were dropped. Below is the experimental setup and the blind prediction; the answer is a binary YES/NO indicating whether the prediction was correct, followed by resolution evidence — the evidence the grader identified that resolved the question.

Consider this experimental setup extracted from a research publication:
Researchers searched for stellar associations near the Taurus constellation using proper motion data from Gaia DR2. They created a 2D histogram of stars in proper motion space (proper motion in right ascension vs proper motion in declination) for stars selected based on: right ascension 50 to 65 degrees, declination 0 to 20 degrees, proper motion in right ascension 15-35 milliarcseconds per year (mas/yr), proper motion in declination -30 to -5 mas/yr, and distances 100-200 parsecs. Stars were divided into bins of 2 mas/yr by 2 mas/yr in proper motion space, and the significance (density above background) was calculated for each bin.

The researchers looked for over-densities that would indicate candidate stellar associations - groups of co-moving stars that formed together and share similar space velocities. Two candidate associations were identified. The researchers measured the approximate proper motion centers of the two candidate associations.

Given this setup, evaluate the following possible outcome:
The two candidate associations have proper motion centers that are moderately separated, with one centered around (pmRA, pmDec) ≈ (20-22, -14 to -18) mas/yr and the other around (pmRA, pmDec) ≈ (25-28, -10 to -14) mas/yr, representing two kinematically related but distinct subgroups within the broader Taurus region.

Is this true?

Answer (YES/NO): NO